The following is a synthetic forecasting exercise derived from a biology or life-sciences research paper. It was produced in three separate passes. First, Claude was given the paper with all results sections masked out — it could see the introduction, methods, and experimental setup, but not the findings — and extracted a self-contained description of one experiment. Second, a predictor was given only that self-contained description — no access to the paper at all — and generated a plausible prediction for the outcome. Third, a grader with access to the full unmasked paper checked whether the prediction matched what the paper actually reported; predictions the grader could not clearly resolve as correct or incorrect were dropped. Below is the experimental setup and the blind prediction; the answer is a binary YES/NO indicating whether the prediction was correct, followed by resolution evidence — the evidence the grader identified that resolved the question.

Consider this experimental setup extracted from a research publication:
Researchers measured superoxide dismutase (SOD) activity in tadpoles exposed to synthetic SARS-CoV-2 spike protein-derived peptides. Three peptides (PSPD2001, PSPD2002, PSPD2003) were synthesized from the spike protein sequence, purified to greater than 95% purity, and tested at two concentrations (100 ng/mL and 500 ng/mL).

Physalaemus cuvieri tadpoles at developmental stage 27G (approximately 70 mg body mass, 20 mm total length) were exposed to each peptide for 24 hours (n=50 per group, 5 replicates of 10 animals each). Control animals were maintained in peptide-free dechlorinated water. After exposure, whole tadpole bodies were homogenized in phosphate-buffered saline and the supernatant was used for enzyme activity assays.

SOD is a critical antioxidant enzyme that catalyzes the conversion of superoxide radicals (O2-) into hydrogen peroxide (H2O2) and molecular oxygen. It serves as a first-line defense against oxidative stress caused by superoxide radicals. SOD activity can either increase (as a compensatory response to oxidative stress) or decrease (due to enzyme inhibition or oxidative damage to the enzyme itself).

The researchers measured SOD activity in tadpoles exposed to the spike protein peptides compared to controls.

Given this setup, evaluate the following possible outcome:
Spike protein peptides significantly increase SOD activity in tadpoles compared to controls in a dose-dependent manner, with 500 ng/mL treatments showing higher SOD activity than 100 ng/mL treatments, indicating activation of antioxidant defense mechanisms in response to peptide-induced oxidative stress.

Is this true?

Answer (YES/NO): NO